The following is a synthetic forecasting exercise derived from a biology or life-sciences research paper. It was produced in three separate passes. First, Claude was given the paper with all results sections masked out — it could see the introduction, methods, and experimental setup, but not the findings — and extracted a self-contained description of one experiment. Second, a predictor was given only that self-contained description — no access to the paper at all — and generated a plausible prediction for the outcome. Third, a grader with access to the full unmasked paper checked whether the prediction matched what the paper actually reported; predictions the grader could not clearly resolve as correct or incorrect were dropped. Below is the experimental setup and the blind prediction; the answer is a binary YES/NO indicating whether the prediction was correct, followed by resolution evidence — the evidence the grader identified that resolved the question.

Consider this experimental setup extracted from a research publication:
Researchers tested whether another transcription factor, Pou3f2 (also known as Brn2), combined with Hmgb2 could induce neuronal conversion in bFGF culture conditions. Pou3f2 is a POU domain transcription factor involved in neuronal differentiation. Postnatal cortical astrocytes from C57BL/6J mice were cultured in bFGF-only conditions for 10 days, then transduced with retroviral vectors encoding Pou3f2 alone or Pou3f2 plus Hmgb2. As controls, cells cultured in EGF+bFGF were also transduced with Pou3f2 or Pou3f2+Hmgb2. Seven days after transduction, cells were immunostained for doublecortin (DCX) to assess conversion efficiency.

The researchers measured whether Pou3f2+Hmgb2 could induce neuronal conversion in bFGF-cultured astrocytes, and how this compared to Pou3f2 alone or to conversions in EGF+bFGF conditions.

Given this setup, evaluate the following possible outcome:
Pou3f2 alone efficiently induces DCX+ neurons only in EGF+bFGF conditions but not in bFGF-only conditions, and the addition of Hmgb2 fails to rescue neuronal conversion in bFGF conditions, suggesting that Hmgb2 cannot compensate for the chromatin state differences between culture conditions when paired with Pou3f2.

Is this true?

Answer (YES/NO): NO